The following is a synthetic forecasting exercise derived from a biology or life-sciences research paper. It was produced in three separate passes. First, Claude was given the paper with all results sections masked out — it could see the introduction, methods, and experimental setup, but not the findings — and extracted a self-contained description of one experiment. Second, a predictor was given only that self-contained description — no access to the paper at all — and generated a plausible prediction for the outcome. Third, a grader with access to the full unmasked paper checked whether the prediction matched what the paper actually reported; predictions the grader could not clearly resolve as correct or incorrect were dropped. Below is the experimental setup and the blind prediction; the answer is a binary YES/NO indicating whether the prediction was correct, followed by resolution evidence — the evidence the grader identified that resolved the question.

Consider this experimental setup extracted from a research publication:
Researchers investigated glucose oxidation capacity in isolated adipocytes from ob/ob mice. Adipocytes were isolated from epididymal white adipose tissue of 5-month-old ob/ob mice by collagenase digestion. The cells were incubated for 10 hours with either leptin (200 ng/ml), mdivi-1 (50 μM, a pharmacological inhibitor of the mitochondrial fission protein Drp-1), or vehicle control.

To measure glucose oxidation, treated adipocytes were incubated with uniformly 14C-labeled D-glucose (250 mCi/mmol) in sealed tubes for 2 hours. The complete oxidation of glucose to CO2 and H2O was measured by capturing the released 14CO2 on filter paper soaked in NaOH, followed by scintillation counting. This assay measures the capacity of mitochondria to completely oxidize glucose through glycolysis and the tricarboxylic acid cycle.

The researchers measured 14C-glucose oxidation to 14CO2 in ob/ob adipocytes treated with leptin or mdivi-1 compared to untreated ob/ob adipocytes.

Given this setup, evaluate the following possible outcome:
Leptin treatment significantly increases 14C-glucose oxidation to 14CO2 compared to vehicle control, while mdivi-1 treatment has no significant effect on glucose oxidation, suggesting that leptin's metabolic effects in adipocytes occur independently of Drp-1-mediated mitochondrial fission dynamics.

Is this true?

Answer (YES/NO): NO